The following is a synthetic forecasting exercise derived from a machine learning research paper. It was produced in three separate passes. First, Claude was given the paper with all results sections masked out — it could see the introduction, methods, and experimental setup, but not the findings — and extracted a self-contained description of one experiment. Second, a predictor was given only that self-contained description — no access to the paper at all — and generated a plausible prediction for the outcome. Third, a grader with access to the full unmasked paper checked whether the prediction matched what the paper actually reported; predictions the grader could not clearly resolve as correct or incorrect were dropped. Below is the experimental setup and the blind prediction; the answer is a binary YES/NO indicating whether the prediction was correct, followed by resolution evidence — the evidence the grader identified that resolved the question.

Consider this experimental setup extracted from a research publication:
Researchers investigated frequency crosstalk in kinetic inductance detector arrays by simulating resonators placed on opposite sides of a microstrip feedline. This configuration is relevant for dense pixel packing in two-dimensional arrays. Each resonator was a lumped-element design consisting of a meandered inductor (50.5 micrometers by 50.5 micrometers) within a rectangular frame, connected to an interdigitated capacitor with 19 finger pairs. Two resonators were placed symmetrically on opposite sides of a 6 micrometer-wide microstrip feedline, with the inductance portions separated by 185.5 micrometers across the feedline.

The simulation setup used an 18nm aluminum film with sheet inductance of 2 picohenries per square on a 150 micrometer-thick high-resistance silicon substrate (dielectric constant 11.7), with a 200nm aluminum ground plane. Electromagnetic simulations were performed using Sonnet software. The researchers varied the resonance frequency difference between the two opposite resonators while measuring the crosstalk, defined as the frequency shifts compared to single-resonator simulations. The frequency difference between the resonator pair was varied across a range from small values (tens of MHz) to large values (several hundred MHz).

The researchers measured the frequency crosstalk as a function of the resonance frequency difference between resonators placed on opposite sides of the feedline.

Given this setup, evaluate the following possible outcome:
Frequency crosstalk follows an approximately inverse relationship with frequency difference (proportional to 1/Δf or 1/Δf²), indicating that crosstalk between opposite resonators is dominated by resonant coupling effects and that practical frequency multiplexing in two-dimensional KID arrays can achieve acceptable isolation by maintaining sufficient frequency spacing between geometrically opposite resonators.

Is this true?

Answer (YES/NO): NO